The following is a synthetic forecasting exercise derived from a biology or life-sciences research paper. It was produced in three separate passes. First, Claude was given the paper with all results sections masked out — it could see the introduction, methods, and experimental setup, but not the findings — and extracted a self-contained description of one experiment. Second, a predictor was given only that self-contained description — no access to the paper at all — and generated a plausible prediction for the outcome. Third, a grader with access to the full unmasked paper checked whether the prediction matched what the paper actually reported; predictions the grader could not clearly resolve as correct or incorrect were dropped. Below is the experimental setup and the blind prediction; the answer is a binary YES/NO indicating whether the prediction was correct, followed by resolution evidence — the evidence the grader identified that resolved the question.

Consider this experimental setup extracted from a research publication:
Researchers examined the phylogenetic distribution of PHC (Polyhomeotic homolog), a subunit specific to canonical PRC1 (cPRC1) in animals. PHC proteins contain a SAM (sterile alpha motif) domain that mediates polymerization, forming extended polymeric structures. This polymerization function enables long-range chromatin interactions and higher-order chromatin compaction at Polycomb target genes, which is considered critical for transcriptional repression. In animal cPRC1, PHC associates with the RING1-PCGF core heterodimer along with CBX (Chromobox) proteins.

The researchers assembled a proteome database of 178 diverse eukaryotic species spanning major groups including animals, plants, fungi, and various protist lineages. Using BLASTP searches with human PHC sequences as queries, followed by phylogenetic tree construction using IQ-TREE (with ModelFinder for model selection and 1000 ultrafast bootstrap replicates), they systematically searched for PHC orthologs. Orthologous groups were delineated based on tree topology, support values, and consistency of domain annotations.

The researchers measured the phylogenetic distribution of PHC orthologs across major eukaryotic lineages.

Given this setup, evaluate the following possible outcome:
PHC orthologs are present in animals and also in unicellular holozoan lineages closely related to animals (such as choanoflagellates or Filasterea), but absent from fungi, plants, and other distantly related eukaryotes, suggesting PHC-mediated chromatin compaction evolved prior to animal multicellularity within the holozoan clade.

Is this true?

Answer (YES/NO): NO